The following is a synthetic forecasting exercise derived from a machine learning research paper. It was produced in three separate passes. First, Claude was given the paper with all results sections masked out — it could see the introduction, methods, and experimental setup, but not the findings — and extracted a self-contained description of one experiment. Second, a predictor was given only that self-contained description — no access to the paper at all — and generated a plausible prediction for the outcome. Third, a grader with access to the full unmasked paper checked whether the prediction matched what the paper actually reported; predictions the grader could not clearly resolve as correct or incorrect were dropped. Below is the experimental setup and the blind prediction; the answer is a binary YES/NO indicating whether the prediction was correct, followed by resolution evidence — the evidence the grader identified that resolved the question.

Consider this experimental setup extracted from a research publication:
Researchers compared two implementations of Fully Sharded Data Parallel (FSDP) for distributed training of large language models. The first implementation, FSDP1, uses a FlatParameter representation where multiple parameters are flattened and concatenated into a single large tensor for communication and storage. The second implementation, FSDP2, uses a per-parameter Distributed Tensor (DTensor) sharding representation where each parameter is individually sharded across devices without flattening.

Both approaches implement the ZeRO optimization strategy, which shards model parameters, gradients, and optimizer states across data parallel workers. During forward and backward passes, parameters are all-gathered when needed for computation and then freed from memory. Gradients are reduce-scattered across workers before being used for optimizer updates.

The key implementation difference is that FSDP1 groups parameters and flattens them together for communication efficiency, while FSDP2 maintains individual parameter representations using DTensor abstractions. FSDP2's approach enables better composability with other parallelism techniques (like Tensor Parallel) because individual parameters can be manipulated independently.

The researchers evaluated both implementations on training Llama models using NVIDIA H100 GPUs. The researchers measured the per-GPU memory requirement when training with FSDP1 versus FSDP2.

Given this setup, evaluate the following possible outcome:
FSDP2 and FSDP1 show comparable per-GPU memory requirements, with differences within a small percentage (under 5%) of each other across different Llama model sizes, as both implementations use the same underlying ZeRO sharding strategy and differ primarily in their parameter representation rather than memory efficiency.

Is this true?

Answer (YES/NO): NO